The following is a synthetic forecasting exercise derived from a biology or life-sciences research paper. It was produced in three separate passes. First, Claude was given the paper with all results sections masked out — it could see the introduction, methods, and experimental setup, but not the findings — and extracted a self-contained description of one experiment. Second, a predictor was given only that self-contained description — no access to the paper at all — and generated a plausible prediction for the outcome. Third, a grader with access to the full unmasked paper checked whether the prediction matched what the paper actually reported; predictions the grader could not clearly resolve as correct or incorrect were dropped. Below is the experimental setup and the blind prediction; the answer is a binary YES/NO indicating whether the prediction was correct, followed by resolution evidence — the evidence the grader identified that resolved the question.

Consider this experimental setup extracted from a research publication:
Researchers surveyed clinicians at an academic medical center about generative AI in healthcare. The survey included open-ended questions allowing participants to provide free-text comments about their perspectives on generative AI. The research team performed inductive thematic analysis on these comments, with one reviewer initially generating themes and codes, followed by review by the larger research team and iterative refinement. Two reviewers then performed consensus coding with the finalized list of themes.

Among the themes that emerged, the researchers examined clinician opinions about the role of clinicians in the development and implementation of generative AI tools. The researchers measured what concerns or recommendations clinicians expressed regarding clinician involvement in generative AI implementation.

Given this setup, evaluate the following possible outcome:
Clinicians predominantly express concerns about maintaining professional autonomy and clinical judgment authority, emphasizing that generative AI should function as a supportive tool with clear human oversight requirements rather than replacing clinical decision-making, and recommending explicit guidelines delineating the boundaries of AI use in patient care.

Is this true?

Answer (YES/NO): NO